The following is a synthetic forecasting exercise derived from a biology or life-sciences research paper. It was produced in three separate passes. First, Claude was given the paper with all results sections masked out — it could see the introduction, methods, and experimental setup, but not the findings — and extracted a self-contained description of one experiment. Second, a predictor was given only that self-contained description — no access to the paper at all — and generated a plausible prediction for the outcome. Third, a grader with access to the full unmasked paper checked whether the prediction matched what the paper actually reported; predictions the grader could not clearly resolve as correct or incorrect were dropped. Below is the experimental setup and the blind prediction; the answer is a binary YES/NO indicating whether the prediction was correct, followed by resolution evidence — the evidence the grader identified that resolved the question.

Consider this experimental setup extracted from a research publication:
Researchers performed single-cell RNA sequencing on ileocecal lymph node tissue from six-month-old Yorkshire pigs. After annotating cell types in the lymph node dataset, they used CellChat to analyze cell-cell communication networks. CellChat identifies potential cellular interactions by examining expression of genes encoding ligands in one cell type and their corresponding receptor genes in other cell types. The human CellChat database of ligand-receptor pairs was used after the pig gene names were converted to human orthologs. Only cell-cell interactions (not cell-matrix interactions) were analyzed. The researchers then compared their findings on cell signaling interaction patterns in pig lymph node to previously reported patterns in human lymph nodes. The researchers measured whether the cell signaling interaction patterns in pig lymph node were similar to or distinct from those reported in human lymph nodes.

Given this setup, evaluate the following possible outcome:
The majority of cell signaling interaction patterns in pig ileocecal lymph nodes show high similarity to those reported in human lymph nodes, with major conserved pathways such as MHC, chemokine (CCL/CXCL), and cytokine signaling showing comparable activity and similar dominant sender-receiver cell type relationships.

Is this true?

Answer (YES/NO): NO